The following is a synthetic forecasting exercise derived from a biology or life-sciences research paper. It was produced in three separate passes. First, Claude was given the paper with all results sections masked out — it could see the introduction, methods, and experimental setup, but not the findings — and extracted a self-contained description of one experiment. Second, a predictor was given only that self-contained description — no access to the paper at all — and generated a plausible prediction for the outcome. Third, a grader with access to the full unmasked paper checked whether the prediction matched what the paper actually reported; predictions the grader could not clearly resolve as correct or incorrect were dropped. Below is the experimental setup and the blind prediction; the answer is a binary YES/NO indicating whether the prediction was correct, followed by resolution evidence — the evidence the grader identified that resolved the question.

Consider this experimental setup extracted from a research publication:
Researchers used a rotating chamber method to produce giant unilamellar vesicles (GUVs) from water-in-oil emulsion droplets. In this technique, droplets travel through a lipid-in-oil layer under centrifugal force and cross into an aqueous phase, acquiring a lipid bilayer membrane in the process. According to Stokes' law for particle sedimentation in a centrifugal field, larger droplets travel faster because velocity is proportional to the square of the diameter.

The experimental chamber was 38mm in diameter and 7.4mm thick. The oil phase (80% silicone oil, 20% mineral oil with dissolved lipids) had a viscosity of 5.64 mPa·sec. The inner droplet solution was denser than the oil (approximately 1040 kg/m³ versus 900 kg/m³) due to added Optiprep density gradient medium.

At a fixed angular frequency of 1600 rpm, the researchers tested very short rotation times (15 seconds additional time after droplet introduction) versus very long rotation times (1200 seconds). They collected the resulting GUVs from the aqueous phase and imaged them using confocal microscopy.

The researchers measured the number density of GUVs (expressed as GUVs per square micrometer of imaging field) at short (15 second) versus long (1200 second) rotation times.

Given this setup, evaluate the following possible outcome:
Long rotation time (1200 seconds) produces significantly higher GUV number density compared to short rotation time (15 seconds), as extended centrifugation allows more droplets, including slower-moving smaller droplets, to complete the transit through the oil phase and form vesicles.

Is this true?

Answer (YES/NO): YES